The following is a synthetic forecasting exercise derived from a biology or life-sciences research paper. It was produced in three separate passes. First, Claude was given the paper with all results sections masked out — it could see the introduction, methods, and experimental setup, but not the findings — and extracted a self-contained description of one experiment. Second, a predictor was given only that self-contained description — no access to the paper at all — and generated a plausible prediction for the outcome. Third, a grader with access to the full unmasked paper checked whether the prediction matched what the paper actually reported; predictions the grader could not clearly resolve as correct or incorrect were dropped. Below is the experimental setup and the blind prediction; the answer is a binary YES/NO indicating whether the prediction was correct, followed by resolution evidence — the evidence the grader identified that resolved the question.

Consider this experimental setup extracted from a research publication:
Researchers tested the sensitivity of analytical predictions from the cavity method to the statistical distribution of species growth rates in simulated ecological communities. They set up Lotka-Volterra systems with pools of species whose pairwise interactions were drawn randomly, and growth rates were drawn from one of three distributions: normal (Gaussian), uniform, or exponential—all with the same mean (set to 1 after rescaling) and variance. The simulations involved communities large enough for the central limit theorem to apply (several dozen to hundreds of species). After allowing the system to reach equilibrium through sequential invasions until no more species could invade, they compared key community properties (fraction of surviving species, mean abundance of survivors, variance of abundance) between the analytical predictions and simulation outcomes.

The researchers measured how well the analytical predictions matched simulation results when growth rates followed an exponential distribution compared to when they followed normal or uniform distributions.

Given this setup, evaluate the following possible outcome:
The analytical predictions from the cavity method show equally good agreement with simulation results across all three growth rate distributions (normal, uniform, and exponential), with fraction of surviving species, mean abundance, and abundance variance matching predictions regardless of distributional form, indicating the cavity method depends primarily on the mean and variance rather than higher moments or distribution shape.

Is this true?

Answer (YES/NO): NO